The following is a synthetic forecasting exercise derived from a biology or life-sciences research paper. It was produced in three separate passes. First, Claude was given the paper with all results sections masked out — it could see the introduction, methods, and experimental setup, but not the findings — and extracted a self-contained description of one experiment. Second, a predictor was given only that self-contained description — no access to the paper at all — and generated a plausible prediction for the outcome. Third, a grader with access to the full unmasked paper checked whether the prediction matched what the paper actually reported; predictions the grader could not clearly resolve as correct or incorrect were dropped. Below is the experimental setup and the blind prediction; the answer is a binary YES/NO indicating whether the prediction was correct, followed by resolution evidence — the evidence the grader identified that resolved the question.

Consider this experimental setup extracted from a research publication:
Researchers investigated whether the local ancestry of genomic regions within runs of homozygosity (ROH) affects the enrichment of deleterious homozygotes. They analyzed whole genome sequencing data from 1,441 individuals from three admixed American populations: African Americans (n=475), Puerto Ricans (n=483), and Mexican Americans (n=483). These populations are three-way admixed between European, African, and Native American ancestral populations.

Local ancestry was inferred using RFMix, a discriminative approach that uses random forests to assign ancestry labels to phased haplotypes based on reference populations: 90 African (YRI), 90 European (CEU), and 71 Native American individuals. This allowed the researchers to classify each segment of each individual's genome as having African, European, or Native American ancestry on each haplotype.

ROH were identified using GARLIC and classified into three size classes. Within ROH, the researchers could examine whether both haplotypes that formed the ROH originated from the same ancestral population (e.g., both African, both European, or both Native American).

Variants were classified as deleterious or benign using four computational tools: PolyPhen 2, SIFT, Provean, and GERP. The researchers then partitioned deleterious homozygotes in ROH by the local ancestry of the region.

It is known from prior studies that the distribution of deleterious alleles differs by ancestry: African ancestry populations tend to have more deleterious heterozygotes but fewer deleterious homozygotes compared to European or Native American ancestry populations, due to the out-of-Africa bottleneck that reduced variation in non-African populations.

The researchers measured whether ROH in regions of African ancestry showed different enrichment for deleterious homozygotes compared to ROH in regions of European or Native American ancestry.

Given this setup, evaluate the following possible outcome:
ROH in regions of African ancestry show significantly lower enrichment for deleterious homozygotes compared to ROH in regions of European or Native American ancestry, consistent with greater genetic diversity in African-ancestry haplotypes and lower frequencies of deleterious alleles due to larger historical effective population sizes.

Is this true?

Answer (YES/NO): NO